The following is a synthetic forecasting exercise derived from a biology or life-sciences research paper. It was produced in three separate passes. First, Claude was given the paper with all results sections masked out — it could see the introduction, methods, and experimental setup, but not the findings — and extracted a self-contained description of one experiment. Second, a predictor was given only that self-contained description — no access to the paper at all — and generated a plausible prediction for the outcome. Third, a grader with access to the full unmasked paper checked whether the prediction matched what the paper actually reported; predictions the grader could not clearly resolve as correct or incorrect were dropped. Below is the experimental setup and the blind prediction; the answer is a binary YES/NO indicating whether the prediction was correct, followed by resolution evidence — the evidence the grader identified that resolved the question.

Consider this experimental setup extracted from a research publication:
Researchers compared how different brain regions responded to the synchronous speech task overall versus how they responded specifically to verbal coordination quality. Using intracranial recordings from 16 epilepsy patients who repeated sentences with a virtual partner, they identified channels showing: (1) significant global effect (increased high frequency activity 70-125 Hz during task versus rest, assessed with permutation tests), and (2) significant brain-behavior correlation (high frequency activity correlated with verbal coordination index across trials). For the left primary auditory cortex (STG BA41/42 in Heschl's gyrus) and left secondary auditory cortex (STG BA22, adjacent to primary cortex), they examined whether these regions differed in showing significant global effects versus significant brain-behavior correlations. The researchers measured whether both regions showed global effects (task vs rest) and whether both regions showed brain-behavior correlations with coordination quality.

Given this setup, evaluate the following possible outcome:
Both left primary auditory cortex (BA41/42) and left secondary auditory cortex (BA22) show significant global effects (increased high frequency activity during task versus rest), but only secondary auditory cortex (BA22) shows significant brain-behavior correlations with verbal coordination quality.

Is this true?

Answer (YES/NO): YES